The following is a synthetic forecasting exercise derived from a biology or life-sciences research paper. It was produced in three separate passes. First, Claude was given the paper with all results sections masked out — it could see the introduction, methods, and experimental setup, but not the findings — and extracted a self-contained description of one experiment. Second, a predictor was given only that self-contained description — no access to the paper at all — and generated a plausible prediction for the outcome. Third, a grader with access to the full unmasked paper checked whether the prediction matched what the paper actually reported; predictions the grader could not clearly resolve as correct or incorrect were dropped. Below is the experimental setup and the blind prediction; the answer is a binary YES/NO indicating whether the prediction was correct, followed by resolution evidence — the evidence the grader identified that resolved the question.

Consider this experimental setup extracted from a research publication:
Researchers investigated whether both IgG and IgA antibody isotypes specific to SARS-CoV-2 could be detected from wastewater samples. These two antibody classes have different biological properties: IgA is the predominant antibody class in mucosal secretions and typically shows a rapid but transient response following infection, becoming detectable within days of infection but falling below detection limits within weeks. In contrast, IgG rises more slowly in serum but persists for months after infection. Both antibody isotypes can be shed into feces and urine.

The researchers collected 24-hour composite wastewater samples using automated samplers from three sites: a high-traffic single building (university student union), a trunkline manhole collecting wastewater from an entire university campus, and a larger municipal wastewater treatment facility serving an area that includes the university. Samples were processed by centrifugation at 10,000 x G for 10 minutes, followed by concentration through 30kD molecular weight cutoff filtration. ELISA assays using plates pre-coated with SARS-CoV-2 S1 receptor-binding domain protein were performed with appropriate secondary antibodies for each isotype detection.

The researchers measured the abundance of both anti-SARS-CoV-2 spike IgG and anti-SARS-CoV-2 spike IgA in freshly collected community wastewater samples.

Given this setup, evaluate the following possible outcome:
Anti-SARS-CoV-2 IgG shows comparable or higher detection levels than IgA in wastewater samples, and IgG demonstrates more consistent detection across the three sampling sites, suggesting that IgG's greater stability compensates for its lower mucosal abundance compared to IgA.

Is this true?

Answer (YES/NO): NO